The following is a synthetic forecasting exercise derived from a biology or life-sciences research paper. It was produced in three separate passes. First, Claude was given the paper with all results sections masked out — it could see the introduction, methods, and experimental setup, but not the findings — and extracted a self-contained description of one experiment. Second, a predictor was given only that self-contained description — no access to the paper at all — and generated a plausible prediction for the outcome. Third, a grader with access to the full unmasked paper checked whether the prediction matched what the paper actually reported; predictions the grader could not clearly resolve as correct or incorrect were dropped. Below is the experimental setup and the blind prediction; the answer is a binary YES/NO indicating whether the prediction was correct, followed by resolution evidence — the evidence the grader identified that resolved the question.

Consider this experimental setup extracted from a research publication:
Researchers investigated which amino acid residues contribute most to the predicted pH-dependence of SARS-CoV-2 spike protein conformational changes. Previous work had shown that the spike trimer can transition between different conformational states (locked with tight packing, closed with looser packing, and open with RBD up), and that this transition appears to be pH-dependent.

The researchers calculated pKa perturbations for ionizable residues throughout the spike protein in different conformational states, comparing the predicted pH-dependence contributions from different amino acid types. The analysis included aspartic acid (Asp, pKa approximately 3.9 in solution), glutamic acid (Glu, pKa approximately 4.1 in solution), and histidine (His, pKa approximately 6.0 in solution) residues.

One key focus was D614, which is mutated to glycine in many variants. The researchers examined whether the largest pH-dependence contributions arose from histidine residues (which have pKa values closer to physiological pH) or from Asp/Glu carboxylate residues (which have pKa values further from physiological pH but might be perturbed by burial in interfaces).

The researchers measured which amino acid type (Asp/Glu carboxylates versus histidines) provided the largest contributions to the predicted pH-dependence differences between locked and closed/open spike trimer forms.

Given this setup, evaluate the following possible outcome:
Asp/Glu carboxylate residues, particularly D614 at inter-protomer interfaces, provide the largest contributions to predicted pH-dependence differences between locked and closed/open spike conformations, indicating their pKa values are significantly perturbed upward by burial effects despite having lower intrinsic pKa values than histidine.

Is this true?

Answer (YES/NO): YES